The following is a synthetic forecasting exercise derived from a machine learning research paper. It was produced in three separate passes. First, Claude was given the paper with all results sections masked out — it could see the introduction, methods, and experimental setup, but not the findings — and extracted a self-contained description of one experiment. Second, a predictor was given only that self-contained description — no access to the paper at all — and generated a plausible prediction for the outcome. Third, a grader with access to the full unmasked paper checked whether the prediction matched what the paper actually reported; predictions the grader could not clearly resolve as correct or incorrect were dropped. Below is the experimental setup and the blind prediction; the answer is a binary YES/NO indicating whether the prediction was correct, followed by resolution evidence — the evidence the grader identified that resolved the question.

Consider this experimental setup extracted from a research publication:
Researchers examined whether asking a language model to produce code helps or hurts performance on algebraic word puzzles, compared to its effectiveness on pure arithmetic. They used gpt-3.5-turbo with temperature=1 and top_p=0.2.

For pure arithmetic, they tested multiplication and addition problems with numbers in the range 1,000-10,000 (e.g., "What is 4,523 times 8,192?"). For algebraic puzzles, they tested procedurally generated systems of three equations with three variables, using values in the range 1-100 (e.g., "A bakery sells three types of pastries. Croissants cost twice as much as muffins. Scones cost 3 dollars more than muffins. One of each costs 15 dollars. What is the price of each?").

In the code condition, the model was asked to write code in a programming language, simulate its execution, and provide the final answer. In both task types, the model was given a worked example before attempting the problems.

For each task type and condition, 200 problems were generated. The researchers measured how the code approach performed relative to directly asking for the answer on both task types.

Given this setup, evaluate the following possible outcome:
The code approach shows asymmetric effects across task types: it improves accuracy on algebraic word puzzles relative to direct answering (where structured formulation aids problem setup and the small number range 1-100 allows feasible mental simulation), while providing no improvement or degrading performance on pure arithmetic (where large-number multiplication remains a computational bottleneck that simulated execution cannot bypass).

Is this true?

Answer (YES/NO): NO